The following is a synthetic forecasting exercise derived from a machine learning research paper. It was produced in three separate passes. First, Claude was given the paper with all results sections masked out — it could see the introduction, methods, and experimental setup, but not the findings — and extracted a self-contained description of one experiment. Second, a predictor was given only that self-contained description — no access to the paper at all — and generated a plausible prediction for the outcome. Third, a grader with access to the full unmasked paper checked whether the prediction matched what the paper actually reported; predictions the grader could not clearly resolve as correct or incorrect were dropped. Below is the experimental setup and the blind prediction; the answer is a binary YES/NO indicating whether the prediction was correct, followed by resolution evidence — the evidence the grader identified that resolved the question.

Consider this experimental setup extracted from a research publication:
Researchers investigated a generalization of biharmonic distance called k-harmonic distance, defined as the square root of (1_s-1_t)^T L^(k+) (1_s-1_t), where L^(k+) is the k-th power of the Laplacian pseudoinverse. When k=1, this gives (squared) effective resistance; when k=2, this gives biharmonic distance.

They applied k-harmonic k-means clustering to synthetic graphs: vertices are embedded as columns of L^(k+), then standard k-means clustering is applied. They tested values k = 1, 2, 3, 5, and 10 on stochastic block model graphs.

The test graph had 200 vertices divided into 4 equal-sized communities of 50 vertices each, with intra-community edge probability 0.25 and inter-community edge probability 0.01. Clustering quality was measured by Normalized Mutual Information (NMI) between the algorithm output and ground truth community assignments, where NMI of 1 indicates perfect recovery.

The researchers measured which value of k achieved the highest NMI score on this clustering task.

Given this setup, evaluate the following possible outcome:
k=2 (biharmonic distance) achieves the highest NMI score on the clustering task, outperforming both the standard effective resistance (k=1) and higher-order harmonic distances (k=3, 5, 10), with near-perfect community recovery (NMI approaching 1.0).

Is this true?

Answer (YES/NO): NO